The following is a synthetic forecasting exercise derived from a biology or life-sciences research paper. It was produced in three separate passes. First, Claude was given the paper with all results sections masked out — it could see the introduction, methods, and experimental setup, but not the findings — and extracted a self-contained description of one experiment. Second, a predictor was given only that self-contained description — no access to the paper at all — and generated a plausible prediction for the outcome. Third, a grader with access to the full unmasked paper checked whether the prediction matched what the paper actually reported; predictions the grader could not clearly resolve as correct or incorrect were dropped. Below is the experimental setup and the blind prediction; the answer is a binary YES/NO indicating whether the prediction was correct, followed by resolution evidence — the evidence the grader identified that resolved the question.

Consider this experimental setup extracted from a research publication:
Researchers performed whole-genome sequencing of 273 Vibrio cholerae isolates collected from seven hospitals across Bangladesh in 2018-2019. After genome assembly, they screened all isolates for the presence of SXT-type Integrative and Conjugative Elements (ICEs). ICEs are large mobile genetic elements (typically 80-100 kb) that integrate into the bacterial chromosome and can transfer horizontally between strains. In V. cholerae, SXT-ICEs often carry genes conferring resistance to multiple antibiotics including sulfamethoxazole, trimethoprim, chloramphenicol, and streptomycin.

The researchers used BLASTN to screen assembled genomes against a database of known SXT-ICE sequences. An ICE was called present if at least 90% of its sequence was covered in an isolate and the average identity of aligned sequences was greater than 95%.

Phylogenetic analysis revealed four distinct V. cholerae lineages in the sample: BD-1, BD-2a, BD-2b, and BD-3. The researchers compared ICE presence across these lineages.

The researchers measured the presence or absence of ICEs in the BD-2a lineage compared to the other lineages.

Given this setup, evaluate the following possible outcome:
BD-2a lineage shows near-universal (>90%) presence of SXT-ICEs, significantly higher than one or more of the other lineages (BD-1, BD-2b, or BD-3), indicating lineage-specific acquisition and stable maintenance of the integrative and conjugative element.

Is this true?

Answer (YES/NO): NO